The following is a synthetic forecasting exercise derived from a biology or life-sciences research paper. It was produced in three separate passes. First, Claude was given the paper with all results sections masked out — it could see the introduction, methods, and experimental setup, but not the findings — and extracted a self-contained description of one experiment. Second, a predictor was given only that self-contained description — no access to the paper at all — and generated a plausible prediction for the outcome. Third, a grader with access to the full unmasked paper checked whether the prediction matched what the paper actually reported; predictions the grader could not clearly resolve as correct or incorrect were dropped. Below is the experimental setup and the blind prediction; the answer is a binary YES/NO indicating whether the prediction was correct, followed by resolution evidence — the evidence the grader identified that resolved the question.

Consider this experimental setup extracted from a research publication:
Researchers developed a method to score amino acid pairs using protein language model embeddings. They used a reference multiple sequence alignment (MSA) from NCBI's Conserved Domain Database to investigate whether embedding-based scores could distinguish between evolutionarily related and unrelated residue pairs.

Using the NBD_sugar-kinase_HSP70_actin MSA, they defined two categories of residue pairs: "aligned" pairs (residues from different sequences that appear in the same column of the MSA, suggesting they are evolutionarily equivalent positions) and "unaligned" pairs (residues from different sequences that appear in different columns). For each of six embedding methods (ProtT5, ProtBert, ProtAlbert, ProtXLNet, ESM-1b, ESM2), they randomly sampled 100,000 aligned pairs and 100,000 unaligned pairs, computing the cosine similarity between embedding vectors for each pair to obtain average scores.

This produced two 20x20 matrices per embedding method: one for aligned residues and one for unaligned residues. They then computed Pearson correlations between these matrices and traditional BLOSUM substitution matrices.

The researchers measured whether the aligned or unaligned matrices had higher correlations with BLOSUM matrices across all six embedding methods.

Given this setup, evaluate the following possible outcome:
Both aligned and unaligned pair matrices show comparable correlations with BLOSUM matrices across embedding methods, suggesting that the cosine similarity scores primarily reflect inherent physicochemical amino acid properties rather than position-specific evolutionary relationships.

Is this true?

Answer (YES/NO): NO